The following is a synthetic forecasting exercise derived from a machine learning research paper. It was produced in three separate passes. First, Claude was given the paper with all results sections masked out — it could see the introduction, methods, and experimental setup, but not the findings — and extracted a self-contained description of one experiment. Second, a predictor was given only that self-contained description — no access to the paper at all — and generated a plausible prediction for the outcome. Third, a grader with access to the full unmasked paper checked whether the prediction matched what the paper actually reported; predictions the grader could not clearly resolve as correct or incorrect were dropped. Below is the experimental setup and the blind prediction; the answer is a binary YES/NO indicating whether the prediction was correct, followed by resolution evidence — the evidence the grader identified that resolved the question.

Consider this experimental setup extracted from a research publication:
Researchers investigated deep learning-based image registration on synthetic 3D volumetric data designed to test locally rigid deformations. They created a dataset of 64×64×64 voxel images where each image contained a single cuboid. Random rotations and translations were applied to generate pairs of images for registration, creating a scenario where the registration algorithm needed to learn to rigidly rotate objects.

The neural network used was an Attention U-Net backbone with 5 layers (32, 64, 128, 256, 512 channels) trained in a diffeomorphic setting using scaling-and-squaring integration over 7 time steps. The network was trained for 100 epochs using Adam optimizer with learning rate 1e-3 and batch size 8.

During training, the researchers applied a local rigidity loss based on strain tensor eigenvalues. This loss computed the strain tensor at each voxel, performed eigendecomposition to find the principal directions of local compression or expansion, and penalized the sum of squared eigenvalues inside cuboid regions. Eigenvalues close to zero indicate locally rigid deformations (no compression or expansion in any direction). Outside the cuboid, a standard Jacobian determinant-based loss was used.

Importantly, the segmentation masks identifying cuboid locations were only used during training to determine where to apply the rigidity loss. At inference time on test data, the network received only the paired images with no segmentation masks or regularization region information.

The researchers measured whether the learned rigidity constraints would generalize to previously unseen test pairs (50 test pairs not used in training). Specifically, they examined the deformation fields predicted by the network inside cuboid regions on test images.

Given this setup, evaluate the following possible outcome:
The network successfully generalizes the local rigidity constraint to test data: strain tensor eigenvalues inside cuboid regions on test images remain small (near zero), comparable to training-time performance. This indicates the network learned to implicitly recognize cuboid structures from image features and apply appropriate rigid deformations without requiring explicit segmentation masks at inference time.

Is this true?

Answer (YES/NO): YES